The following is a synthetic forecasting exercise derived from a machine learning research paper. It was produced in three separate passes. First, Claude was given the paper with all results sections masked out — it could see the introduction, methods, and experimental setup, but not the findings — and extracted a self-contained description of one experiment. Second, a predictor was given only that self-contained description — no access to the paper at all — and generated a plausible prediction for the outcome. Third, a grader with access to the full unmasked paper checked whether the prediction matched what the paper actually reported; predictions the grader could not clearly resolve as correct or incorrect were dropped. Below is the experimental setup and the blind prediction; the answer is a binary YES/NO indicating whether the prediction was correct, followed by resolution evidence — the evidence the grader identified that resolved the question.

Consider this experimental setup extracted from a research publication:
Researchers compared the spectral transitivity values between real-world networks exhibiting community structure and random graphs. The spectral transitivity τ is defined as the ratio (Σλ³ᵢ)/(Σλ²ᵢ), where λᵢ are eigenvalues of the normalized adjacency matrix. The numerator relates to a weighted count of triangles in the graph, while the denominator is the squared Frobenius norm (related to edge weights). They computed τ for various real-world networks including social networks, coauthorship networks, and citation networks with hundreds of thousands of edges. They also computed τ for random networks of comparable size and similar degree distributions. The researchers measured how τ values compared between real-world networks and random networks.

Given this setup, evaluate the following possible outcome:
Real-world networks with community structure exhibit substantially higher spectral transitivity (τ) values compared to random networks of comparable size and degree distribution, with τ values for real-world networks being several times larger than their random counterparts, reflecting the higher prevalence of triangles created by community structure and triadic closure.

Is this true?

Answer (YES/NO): NO